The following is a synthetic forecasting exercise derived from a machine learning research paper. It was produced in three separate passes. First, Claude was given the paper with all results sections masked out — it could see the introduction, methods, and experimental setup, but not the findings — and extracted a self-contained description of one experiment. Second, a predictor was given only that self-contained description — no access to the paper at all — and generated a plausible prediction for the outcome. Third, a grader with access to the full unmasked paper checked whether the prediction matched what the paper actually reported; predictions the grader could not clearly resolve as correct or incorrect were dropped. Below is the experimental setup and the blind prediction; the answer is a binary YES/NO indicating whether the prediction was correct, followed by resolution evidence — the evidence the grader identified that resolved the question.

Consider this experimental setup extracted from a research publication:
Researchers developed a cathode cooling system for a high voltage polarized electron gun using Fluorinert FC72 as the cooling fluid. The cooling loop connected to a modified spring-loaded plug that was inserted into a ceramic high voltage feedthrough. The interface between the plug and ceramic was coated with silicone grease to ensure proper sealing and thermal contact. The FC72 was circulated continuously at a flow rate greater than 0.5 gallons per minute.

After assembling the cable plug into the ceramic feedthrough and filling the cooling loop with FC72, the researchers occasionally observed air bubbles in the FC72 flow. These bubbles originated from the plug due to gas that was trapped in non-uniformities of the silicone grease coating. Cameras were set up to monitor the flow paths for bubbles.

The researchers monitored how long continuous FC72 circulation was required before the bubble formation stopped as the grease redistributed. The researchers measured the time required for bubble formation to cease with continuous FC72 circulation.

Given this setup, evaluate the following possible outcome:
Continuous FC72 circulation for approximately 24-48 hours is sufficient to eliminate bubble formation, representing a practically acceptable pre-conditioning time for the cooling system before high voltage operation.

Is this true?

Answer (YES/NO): NO